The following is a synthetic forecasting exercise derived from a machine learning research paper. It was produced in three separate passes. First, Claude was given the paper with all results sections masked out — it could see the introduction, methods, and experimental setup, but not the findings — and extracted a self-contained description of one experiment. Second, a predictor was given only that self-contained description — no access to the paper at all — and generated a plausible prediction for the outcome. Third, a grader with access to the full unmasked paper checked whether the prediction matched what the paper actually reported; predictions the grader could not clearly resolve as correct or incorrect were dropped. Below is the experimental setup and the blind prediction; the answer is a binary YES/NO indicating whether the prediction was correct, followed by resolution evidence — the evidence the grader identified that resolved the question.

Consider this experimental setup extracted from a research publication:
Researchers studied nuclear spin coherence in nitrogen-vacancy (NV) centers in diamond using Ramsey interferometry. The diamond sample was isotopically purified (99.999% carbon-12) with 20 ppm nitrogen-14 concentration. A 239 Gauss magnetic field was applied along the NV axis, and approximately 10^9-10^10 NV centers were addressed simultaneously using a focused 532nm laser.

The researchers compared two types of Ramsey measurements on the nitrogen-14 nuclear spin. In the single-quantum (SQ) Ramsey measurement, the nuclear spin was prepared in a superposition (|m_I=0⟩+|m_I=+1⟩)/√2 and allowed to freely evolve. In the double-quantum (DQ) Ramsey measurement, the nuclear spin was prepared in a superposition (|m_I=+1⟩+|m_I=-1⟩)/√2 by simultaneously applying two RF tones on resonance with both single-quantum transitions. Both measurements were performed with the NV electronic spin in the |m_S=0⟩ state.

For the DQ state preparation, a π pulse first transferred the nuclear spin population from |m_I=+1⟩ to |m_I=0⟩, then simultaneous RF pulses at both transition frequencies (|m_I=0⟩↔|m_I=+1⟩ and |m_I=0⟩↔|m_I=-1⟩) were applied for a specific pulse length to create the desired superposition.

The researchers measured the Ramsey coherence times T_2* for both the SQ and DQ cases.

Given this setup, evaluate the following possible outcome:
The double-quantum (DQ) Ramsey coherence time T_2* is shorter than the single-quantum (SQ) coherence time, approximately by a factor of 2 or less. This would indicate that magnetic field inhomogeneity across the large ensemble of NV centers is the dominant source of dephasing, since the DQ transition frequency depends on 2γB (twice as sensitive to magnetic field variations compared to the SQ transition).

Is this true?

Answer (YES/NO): NO